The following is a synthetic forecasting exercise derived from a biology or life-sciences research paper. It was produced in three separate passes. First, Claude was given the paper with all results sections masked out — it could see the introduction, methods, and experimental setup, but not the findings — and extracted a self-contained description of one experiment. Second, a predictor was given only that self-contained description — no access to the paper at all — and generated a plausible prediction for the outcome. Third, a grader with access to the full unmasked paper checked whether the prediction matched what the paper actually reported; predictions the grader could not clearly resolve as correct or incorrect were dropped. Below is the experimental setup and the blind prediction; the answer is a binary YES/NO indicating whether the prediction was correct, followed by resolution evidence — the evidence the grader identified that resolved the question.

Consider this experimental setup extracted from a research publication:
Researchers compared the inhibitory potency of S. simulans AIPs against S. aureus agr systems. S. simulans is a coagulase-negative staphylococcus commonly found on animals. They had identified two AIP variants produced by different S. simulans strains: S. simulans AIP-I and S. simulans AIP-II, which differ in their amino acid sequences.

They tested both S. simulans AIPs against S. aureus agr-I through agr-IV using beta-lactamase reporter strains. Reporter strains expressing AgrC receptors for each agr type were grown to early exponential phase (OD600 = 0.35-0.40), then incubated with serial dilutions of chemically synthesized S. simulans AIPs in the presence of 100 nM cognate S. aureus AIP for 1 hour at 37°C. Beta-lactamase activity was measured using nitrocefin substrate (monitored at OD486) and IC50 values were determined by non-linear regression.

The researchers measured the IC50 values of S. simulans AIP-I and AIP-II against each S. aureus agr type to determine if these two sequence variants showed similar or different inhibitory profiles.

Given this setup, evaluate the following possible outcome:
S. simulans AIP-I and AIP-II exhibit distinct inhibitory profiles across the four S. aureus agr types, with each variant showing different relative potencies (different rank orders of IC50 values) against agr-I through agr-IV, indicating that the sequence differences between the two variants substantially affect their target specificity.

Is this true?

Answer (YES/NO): YES